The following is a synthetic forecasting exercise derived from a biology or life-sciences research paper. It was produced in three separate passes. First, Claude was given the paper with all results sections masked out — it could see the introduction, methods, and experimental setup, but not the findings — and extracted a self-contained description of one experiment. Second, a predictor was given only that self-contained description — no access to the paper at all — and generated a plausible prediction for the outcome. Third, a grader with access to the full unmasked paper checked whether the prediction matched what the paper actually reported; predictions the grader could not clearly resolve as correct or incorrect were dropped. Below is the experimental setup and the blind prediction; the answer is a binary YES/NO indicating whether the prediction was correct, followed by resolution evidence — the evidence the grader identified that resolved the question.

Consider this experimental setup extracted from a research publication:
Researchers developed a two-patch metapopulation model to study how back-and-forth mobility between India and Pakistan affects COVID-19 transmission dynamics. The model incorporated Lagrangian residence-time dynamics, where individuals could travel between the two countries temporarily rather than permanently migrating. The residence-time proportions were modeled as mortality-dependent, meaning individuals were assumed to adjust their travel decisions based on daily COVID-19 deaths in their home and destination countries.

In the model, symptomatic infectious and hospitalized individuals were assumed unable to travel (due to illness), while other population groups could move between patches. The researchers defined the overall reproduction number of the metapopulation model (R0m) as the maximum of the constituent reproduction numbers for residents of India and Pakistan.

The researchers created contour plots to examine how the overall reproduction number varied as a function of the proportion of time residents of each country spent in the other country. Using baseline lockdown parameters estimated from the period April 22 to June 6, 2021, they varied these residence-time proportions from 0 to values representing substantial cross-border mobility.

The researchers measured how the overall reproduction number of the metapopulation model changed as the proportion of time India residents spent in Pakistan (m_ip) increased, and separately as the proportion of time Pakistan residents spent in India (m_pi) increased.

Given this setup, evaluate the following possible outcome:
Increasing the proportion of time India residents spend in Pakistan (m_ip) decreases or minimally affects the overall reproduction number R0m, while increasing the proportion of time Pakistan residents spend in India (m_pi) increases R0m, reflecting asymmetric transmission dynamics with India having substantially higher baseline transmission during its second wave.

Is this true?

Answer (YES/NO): NO